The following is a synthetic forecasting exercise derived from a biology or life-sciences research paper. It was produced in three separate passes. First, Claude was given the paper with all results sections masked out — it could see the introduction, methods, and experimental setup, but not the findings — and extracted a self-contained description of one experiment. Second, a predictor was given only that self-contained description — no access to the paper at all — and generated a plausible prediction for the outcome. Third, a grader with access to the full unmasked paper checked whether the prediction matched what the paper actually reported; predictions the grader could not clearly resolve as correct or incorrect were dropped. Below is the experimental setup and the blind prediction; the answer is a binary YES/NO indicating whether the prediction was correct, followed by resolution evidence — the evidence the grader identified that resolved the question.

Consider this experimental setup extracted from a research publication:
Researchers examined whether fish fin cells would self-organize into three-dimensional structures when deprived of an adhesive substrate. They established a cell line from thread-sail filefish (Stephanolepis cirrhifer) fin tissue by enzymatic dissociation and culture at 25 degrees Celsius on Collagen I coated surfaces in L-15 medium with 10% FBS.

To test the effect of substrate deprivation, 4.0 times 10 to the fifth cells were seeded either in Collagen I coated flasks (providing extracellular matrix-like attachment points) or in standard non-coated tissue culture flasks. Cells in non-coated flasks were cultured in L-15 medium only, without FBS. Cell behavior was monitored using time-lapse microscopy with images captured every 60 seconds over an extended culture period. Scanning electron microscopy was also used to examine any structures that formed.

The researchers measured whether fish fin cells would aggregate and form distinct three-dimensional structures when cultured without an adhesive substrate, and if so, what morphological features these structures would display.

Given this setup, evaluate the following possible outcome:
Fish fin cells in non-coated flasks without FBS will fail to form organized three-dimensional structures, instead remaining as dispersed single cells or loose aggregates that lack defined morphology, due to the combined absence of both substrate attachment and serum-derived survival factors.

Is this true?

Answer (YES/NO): NO